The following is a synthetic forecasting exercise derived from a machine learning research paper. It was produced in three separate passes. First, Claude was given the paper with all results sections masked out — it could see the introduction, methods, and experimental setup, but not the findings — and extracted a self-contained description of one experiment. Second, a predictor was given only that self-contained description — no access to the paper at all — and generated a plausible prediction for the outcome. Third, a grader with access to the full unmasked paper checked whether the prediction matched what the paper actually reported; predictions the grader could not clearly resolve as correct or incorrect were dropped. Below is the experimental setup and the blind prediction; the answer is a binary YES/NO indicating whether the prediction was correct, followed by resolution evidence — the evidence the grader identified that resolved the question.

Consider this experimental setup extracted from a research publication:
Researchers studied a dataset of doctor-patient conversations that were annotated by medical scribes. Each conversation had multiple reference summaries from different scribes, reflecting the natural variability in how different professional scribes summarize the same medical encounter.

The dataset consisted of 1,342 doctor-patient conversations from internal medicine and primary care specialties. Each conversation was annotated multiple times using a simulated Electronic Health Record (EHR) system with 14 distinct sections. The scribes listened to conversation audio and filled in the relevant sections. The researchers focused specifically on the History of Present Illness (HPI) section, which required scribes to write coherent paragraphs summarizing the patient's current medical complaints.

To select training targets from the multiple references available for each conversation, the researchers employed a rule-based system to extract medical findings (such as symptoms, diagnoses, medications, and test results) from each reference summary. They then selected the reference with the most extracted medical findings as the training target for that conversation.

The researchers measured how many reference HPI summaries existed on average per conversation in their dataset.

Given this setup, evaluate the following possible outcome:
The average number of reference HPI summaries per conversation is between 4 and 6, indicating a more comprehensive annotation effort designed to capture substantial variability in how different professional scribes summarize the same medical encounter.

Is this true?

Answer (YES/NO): NO